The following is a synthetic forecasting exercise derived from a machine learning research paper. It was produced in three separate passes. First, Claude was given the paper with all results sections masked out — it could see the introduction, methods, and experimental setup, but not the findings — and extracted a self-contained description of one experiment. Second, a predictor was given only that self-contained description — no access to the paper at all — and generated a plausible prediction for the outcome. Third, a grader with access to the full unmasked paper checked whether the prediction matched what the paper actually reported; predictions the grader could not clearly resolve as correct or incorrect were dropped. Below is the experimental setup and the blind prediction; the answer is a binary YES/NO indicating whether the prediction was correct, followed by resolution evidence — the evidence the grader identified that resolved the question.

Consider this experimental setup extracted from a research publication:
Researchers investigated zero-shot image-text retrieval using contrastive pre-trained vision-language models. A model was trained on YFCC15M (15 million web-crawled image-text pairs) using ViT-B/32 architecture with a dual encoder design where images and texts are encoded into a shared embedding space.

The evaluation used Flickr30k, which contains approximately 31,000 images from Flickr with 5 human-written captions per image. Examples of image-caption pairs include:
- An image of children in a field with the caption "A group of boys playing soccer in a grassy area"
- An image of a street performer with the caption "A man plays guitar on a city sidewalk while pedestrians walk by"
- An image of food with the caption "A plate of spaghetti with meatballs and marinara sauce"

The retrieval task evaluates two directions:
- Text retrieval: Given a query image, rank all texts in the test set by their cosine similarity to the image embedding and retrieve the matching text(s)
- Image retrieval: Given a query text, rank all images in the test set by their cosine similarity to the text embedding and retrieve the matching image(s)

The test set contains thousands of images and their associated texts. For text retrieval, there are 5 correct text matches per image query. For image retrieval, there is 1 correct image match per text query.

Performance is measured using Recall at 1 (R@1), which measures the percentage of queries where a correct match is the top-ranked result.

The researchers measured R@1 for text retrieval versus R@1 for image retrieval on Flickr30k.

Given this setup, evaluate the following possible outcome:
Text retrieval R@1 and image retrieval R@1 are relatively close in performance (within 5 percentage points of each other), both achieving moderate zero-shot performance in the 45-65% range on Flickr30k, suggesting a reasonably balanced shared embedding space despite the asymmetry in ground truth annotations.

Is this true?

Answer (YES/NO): NO